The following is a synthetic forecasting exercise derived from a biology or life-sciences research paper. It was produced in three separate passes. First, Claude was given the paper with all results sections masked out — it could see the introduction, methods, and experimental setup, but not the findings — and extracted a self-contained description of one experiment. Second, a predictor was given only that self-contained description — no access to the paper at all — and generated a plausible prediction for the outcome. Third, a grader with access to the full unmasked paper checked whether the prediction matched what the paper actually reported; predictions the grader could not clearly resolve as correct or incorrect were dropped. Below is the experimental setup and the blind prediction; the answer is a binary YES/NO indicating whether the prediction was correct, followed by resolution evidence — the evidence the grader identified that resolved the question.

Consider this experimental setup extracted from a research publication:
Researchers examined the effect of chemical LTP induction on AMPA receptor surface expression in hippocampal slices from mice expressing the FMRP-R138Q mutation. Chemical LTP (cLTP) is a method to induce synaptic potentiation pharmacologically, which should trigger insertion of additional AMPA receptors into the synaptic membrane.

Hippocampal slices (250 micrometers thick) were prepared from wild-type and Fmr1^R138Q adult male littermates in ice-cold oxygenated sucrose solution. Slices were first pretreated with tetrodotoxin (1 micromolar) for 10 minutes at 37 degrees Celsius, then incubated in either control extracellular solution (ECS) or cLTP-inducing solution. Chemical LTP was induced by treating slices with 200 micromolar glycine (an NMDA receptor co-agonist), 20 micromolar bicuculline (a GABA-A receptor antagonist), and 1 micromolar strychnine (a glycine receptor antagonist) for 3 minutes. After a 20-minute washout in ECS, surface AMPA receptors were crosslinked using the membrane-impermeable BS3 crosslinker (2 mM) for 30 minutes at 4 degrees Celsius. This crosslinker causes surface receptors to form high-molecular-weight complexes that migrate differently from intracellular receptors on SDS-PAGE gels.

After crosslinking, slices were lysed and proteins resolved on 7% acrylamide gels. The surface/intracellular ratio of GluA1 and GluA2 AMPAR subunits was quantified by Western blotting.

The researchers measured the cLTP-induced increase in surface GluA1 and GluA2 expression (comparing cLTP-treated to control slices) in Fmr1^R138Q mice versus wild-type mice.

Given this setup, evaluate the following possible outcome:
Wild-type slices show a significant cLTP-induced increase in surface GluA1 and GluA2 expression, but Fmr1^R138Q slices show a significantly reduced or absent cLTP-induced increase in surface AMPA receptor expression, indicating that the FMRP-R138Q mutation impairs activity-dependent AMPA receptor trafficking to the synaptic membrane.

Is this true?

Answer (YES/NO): NO